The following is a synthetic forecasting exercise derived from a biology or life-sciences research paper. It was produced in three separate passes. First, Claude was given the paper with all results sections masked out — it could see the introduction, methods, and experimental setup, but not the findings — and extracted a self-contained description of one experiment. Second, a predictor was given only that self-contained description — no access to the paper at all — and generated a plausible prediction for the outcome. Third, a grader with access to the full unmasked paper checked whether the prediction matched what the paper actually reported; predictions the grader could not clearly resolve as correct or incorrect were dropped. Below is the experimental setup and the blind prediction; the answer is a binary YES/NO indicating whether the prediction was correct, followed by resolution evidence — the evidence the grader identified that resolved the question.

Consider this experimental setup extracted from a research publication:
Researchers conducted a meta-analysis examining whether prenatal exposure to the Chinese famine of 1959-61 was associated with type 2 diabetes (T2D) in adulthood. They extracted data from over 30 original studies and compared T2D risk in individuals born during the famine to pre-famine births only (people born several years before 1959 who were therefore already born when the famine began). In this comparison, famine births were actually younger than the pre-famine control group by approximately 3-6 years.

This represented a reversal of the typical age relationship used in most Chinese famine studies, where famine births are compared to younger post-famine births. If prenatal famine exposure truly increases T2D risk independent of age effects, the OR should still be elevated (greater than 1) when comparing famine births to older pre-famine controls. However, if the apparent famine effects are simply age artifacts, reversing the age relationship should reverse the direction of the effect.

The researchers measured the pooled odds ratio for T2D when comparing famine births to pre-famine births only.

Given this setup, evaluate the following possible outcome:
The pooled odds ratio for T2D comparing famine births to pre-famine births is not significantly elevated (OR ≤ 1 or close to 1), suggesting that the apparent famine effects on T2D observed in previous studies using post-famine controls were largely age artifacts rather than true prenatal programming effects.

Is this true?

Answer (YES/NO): YES